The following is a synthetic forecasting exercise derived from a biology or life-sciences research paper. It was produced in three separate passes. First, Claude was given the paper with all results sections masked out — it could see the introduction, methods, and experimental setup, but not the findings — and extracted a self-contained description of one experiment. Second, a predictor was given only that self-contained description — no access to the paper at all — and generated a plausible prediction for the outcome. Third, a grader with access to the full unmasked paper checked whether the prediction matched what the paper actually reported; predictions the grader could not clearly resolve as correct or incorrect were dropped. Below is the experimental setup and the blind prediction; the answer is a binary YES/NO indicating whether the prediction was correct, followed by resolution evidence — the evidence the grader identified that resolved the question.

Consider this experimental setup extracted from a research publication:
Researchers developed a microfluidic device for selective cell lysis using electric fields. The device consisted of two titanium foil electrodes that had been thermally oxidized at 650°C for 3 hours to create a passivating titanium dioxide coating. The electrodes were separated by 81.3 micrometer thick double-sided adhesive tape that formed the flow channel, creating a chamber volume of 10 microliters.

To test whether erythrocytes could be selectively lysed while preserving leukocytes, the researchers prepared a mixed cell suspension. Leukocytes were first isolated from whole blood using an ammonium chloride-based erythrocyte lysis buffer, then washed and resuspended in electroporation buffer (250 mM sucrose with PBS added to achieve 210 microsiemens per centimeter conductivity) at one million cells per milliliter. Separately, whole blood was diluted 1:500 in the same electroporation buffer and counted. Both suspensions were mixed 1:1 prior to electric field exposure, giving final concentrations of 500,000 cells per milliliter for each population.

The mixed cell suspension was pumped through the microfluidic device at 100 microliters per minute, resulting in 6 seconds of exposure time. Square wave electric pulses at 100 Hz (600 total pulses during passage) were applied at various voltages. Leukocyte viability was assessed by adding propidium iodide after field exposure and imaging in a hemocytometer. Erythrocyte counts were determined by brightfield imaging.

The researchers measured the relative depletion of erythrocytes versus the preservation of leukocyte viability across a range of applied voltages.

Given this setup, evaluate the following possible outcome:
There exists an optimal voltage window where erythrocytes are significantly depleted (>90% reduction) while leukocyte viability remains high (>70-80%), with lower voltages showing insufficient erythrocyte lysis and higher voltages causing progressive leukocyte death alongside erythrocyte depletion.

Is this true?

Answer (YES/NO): YES